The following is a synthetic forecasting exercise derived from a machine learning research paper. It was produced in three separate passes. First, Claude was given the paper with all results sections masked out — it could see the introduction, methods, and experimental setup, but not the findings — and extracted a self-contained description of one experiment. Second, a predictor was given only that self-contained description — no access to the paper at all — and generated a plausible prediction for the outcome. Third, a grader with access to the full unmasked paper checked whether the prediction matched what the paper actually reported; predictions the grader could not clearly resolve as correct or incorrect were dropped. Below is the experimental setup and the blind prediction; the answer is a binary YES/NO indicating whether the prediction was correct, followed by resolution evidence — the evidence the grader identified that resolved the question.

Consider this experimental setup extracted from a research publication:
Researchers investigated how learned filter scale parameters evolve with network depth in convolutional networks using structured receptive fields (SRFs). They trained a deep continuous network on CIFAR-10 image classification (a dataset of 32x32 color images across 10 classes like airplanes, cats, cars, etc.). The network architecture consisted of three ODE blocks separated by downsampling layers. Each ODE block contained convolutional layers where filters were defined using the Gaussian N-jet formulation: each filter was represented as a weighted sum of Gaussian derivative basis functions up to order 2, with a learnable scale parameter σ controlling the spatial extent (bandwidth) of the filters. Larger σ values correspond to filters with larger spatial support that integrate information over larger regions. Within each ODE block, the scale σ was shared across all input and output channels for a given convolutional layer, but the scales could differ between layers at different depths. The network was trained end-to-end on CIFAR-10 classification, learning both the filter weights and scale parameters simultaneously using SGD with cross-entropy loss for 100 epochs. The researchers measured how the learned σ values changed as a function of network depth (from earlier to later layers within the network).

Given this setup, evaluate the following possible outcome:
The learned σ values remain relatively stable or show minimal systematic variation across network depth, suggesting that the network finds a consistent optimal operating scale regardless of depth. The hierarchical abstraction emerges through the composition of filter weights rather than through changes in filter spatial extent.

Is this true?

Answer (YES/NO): NO